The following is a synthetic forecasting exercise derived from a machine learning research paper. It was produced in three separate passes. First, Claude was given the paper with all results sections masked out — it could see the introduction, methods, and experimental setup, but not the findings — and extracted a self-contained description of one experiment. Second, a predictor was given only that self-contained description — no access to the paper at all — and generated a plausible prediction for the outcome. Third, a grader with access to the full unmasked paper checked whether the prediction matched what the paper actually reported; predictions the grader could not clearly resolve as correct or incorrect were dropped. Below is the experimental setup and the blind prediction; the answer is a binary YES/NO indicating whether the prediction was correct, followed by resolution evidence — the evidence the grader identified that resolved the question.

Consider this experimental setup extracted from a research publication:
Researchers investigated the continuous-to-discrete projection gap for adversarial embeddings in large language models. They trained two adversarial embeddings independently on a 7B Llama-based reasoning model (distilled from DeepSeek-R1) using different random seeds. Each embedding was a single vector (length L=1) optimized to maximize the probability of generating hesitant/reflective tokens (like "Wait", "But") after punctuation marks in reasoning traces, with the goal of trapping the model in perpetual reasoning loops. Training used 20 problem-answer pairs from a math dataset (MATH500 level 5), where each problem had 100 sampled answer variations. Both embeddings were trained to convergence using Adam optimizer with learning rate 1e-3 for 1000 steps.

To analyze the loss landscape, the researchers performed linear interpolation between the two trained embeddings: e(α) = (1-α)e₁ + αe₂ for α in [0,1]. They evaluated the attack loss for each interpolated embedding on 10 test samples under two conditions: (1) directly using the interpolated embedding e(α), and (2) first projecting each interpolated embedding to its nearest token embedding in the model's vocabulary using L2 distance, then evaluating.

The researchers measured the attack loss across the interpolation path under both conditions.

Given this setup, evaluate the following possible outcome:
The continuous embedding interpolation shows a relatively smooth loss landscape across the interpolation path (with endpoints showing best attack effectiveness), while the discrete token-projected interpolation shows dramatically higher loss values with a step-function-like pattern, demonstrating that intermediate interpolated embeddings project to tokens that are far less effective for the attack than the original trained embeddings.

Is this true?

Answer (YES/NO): NO